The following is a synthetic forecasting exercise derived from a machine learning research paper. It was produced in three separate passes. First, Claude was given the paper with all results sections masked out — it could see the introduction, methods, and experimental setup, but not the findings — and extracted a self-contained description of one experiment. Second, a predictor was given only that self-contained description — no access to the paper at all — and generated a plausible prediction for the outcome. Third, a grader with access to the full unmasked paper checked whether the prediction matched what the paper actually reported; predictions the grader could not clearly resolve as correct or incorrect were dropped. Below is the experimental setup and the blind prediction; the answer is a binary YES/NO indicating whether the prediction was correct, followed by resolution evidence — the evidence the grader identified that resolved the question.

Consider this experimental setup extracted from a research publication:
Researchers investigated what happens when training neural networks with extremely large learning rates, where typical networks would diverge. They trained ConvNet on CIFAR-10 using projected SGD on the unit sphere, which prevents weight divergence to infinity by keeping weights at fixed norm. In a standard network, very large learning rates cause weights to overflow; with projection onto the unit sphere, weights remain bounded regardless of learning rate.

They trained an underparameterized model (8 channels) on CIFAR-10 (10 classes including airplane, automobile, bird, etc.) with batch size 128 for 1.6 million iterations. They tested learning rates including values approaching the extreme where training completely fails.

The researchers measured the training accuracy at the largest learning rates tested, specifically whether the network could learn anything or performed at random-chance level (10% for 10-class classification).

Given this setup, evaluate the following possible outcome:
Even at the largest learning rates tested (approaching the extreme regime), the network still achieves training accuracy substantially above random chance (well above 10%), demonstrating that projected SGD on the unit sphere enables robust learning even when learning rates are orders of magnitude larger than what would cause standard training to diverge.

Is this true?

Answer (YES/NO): NO